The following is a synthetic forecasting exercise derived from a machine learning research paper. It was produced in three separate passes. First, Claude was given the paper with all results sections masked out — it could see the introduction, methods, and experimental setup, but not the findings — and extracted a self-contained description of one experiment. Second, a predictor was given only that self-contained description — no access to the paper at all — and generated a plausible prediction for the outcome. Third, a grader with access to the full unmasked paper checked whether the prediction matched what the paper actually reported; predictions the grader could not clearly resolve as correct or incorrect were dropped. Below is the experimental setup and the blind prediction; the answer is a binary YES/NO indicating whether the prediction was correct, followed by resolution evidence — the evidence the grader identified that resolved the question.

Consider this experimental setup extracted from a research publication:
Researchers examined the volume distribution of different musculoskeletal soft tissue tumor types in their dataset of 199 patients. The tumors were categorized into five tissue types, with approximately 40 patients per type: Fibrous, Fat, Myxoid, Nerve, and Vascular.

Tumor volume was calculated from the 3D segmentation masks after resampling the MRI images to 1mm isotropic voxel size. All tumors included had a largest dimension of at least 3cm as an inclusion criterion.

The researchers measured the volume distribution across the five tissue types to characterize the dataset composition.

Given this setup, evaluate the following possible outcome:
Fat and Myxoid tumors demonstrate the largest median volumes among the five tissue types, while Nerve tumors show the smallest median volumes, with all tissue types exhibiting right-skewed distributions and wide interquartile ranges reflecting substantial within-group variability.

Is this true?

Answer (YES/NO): NO